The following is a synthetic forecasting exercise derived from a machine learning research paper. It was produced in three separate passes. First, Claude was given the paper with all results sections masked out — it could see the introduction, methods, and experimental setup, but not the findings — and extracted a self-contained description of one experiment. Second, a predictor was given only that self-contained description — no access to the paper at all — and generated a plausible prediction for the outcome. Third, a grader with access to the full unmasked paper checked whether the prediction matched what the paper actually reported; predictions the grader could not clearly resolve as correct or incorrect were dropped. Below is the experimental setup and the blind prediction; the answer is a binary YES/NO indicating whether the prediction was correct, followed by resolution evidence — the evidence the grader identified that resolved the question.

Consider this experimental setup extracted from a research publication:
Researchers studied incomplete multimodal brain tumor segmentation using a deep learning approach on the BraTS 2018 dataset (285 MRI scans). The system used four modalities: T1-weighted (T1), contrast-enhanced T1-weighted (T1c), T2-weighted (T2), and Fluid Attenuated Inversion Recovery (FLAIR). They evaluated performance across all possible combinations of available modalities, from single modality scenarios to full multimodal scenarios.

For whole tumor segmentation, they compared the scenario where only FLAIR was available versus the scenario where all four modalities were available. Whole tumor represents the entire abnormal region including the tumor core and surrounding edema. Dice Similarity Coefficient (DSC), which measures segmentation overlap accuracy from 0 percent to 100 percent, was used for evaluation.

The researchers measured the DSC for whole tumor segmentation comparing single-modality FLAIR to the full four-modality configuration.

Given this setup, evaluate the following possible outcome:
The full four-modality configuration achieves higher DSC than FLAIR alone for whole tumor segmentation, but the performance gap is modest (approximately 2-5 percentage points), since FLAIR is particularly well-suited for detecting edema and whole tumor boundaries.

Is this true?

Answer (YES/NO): YES